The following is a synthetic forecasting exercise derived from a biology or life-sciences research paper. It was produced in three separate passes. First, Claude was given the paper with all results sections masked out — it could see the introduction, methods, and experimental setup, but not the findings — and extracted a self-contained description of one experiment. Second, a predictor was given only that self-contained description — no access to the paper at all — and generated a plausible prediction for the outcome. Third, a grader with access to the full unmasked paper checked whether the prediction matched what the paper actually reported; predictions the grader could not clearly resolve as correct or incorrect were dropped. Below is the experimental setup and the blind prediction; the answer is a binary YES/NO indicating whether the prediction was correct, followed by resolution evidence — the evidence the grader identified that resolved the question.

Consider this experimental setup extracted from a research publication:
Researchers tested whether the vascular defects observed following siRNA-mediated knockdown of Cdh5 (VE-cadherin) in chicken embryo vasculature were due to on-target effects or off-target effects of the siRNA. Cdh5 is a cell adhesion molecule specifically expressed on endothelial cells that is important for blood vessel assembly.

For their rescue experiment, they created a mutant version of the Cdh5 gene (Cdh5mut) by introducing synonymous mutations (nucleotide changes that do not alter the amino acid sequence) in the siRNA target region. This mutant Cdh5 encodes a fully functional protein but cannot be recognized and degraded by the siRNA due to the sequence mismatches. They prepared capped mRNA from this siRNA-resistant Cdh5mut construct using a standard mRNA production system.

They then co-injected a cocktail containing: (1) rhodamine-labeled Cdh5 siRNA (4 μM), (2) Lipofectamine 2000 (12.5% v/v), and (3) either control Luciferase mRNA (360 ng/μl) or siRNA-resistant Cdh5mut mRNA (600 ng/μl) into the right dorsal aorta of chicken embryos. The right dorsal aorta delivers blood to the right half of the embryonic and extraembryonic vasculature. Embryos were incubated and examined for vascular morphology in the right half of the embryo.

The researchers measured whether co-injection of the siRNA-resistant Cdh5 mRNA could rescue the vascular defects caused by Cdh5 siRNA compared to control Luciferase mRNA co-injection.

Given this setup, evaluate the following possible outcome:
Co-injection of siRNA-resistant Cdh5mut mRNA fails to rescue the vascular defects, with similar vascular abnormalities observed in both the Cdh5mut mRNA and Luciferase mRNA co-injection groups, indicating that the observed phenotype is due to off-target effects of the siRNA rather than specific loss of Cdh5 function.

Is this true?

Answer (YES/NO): NO